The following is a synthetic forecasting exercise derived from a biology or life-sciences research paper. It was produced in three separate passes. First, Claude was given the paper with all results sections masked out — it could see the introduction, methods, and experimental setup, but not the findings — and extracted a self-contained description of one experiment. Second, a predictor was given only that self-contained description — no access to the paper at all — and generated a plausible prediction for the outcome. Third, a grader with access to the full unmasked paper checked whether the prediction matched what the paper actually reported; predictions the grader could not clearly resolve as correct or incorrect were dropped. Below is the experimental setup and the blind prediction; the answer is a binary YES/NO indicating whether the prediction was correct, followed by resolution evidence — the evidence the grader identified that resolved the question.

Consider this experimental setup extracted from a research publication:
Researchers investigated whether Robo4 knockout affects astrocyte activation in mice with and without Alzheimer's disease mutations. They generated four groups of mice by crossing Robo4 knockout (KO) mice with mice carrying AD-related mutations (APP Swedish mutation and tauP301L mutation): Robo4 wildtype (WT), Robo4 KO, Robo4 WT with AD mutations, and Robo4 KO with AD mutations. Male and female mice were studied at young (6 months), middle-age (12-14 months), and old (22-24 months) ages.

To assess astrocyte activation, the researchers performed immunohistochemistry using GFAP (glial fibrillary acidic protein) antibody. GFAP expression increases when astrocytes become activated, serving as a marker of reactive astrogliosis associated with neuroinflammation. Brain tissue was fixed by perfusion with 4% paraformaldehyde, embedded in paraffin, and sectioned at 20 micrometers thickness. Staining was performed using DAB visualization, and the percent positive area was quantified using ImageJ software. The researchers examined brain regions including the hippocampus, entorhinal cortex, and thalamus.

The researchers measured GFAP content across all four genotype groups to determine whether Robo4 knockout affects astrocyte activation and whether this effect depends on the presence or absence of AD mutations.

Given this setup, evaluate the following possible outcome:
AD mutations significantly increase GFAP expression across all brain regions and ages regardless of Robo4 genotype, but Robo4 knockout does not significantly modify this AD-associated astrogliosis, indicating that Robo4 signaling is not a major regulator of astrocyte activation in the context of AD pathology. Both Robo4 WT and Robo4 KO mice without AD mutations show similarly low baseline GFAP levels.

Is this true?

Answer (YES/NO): NO